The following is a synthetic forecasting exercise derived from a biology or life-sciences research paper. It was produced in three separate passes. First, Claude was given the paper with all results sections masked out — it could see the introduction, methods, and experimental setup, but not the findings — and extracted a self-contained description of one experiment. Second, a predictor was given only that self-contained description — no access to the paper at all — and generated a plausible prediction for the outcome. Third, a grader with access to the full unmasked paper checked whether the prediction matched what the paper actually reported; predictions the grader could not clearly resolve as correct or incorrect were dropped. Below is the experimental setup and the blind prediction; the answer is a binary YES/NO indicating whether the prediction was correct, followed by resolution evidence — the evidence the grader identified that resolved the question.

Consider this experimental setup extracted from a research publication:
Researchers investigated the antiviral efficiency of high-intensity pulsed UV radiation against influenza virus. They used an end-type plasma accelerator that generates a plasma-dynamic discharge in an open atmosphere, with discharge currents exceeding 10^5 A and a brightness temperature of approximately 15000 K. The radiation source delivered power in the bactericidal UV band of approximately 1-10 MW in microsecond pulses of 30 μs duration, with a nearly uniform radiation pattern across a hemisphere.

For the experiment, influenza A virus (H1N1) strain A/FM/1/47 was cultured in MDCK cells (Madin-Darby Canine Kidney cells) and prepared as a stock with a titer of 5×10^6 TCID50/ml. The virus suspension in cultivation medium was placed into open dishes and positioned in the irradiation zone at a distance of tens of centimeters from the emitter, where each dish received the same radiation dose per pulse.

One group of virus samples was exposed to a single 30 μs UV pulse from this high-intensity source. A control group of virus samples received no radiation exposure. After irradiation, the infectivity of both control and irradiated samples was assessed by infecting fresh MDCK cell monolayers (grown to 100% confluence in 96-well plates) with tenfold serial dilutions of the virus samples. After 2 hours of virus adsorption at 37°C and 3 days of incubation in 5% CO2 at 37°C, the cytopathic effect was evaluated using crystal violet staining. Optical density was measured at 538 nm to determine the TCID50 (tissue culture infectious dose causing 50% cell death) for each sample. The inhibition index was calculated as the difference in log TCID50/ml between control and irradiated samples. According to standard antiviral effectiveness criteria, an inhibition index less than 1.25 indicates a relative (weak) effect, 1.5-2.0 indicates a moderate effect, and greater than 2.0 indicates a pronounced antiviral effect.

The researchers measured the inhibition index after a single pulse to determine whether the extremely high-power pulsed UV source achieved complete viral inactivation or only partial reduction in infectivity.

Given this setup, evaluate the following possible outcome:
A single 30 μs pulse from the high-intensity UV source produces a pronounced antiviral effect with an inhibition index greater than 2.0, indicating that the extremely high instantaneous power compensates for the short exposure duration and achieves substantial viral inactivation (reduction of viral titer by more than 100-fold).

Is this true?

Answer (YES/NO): NO